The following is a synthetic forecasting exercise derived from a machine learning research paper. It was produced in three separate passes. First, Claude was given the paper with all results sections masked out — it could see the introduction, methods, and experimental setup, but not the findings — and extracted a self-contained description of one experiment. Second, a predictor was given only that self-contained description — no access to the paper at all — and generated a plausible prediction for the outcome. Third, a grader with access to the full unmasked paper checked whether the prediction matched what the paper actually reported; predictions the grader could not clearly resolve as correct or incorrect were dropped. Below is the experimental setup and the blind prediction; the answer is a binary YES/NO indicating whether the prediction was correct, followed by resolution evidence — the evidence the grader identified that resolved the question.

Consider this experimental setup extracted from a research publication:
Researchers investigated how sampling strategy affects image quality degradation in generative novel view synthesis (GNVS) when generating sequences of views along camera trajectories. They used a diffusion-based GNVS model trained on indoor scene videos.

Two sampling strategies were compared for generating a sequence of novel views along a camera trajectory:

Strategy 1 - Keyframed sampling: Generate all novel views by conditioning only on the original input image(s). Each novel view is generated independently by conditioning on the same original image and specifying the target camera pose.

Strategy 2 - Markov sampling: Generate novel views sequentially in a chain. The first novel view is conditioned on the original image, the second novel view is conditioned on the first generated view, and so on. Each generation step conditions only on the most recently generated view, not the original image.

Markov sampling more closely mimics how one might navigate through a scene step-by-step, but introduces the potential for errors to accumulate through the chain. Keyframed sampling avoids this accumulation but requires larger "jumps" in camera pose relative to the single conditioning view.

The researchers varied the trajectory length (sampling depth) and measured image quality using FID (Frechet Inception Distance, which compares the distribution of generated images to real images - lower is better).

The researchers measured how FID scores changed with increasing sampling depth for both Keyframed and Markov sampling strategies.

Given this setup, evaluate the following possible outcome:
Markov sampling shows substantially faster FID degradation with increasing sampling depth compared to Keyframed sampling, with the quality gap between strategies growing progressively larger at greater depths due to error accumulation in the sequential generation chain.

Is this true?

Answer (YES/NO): YES